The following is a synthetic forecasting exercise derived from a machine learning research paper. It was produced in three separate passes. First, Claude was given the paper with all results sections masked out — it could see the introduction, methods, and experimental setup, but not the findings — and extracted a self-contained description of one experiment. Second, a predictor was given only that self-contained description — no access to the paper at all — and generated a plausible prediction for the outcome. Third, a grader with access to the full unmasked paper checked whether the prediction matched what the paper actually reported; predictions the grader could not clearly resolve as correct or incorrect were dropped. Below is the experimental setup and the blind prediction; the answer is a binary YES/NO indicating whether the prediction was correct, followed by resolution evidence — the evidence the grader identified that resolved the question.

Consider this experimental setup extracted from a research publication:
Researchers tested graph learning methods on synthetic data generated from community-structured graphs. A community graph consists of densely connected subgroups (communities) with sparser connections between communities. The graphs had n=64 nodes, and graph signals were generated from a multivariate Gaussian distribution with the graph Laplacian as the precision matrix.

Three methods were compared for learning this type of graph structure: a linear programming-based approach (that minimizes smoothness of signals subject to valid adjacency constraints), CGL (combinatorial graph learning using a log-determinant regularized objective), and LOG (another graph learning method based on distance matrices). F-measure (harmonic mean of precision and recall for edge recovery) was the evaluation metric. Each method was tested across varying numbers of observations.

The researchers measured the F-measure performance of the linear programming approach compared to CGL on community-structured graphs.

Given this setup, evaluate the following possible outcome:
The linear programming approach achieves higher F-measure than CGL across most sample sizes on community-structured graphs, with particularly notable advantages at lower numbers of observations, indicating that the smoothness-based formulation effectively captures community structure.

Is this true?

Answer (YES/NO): NO